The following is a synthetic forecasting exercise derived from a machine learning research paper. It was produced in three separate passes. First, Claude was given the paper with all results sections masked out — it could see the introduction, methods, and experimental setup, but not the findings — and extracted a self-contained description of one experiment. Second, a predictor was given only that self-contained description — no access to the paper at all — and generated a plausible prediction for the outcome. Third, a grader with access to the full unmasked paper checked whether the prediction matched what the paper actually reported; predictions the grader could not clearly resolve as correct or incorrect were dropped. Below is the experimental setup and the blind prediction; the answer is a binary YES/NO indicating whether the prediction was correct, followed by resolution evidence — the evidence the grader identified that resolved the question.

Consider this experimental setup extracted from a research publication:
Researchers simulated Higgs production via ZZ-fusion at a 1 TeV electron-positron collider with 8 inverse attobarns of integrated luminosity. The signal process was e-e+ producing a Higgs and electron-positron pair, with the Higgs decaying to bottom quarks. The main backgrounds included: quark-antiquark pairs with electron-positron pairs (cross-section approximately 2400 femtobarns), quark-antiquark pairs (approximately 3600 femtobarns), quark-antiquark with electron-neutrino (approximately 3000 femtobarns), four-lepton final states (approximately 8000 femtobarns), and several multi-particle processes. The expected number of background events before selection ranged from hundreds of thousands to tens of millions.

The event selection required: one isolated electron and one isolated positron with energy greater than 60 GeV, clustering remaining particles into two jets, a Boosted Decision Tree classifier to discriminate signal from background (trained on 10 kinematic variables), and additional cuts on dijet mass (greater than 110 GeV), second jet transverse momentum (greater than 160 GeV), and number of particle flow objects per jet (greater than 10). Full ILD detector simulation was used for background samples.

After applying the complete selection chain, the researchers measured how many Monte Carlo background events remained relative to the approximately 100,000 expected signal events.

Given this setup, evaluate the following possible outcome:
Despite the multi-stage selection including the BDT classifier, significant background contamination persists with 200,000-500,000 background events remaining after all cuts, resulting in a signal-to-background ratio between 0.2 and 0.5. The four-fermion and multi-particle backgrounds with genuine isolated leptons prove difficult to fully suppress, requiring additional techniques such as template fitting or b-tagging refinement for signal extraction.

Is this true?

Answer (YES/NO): NO